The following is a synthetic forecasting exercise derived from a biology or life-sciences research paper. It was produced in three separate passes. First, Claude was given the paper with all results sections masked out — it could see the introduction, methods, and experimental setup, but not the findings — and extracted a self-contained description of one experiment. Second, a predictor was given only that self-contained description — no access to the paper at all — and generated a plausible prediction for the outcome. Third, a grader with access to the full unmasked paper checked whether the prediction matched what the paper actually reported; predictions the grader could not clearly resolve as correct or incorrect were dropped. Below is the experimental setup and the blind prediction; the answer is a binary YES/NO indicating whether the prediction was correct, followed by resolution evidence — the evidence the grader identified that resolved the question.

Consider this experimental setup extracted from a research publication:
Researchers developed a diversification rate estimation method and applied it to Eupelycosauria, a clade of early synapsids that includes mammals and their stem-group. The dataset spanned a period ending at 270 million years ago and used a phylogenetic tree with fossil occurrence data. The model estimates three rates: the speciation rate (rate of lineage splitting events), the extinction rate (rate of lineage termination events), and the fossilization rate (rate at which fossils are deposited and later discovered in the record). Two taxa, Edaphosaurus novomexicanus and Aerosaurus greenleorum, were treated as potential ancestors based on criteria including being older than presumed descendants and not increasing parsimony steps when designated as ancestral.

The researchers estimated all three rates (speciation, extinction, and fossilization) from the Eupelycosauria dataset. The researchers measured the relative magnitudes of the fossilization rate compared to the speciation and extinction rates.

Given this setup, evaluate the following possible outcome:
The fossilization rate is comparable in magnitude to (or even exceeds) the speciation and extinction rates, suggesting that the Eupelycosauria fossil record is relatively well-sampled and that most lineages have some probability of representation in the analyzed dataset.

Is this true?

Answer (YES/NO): NO